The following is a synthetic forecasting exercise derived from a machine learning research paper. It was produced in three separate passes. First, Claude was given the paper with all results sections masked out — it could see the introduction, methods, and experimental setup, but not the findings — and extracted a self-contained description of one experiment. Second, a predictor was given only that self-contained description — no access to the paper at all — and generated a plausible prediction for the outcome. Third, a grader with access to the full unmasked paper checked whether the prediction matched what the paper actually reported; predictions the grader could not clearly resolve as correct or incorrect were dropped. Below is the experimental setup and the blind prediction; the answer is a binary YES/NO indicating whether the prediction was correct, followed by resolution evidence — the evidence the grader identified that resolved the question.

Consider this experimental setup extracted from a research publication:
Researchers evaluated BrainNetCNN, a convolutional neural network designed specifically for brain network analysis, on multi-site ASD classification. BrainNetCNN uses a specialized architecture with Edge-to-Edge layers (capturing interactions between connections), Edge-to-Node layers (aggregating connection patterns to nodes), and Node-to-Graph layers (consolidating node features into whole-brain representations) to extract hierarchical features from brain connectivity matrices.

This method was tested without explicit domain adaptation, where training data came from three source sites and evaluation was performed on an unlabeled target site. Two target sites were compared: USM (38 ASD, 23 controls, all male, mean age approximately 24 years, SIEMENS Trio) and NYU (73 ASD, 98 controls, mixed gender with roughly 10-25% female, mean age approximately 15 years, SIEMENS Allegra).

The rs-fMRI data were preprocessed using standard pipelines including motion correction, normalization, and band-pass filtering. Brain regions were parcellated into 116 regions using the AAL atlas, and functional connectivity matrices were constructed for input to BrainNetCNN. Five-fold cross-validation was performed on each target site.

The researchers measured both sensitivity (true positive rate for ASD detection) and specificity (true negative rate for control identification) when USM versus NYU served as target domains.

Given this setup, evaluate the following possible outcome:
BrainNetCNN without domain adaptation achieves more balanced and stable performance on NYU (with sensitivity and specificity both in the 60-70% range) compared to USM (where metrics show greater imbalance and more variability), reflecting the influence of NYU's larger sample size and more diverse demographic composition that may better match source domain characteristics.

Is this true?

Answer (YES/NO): NO